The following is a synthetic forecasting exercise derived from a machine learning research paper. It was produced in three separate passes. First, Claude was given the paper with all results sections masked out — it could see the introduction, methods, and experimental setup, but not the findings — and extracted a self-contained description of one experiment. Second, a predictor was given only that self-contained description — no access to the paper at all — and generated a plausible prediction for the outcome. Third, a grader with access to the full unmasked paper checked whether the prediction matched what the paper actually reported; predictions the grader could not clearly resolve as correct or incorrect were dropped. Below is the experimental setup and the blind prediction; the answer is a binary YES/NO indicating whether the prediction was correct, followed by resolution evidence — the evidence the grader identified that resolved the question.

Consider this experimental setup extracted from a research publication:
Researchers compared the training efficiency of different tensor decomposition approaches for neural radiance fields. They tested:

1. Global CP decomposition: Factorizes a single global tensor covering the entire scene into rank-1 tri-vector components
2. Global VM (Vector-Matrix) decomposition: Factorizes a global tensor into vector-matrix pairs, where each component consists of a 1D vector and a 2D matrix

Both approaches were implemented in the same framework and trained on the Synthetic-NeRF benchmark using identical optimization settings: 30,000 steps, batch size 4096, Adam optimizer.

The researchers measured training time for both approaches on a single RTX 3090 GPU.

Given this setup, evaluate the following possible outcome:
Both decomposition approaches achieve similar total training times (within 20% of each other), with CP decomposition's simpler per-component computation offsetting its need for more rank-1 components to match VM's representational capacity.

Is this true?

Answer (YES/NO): NO